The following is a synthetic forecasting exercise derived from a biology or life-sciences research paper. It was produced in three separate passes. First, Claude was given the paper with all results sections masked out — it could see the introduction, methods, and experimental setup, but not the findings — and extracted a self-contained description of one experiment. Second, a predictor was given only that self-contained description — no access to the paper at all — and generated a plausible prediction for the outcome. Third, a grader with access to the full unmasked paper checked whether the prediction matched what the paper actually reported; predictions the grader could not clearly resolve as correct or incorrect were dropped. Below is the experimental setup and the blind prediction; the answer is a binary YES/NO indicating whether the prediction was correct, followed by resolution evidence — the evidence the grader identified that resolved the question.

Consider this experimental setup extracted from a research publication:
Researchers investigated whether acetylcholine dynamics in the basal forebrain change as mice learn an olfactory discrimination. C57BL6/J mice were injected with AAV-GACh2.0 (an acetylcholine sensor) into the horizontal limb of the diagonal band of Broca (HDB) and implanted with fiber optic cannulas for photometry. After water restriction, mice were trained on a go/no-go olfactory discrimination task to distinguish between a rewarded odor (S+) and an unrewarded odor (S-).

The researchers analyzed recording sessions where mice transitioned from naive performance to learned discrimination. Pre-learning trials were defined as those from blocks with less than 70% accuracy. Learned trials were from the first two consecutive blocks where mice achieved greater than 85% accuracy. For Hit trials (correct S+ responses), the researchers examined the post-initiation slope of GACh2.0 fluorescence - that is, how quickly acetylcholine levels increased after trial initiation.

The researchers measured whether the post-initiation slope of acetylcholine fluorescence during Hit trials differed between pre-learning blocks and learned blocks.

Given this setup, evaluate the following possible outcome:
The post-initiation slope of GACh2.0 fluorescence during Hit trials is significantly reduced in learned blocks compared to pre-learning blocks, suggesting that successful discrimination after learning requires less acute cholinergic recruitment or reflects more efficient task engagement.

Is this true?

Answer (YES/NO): NO